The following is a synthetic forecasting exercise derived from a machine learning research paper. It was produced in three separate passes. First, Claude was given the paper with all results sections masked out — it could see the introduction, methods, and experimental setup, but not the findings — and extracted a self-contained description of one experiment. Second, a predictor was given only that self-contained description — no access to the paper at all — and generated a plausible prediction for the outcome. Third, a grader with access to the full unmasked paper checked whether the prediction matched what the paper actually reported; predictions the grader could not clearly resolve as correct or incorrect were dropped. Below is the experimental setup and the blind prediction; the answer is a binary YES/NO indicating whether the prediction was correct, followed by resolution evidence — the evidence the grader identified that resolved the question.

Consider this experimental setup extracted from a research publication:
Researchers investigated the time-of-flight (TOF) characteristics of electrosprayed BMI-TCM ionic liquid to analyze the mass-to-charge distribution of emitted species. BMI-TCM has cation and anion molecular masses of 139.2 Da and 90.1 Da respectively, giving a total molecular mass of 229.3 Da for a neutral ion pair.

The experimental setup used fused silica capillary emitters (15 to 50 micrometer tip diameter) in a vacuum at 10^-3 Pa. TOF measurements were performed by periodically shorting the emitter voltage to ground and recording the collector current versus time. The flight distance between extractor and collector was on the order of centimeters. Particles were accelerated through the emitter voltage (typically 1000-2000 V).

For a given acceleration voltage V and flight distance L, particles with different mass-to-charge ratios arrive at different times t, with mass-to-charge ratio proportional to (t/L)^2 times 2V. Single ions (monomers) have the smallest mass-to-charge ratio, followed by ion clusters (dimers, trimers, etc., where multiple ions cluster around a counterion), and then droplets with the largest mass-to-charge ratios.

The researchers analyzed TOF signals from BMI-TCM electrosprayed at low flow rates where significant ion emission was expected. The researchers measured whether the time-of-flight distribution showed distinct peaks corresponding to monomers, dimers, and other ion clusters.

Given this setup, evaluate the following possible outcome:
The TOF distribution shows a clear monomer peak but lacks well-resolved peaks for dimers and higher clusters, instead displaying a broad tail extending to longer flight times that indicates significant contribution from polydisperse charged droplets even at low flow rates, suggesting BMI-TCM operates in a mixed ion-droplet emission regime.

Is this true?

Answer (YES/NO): NO